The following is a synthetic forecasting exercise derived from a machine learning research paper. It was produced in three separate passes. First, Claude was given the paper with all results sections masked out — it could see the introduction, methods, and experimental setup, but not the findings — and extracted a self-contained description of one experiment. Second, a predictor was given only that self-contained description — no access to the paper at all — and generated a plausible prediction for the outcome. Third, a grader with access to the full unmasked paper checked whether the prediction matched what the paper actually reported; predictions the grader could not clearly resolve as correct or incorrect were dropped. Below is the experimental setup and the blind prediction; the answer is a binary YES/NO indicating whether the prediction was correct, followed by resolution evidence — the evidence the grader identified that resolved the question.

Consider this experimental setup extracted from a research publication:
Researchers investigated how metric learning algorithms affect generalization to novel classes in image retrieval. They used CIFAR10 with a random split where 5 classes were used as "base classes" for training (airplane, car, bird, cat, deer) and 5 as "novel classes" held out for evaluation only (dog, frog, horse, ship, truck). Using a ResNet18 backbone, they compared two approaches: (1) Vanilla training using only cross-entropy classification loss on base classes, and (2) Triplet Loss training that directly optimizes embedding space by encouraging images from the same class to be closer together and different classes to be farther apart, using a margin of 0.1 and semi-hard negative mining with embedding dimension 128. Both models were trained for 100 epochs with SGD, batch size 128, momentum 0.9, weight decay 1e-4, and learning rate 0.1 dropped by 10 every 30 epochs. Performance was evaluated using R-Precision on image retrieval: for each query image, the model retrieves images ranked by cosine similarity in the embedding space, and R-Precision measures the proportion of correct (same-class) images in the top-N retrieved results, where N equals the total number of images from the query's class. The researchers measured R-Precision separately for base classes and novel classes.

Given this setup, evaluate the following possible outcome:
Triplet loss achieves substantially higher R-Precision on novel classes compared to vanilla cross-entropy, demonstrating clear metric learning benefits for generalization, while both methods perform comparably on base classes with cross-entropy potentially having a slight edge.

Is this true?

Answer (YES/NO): NO